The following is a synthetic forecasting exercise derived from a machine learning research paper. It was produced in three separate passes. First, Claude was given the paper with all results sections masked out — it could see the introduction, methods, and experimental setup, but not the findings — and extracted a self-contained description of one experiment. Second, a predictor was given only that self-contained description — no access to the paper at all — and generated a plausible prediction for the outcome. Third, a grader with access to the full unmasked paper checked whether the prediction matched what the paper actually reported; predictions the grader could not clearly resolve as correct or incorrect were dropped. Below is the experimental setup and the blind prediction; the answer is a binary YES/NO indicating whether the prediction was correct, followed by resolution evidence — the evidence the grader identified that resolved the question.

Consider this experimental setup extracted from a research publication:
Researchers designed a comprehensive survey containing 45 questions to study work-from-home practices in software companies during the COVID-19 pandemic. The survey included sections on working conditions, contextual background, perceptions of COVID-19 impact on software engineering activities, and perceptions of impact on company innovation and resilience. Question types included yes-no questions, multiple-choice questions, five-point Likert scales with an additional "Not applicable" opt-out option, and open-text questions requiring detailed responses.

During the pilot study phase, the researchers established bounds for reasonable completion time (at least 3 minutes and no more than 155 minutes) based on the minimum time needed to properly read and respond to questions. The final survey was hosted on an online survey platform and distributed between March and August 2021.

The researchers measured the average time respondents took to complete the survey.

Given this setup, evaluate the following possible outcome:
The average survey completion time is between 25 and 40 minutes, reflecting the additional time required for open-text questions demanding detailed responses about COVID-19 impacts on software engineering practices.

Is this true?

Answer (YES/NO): NO